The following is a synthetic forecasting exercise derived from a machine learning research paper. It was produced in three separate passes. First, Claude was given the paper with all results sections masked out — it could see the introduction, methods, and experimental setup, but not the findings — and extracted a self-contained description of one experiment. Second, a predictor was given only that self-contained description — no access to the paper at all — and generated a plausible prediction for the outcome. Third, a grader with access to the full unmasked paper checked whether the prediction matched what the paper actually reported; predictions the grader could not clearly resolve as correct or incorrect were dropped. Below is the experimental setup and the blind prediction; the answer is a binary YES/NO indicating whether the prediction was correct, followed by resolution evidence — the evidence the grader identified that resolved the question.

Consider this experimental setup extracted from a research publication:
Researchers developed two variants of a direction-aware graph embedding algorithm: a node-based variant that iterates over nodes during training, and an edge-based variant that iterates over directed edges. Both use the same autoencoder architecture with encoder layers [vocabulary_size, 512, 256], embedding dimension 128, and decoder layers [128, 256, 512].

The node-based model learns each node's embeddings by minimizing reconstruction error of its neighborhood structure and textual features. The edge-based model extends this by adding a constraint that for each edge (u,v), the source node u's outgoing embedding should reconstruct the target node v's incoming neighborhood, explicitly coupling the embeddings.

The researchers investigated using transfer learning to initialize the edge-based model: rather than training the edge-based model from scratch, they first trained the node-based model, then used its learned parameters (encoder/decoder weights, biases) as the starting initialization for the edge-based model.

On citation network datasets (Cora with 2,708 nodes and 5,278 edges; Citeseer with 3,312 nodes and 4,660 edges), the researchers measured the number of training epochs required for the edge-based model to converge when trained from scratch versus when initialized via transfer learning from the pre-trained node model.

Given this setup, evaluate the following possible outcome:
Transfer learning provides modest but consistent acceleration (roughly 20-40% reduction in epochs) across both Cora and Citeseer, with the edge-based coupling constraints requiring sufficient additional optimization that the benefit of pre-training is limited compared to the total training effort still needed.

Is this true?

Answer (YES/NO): NO